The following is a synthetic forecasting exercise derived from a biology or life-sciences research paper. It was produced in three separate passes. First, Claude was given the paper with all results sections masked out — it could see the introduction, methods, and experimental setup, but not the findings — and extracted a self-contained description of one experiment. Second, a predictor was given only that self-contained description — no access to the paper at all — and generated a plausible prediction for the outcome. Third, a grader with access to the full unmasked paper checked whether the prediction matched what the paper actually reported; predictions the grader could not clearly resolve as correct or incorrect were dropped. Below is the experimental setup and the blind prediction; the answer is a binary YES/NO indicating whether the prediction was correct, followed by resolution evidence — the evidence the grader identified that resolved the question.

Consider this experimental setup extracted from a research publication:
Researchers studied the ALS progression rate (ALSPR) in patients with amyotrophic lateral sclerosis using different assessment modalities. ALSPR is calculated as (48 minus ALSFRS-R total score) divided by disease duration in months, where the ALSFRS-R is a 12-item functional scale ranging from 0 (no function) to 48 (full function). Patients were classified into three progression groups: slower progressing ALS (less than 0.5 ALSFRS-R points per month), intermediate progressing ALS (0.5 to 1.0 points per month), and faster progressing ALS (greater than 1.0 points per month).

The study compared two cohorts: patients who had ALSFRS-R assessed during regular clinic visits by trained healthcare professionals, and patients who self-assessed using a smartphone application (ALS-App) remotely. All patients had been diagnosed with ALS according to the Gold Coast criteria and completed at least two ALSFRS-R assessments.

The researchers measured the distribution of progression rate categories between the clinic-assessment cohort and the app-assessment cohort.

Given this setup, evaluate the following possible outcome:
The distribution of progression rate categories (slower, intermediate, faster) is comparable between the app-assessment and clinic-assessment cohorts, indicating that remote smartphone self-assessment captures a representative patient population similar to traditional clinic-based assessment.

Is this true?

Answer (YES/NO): NO